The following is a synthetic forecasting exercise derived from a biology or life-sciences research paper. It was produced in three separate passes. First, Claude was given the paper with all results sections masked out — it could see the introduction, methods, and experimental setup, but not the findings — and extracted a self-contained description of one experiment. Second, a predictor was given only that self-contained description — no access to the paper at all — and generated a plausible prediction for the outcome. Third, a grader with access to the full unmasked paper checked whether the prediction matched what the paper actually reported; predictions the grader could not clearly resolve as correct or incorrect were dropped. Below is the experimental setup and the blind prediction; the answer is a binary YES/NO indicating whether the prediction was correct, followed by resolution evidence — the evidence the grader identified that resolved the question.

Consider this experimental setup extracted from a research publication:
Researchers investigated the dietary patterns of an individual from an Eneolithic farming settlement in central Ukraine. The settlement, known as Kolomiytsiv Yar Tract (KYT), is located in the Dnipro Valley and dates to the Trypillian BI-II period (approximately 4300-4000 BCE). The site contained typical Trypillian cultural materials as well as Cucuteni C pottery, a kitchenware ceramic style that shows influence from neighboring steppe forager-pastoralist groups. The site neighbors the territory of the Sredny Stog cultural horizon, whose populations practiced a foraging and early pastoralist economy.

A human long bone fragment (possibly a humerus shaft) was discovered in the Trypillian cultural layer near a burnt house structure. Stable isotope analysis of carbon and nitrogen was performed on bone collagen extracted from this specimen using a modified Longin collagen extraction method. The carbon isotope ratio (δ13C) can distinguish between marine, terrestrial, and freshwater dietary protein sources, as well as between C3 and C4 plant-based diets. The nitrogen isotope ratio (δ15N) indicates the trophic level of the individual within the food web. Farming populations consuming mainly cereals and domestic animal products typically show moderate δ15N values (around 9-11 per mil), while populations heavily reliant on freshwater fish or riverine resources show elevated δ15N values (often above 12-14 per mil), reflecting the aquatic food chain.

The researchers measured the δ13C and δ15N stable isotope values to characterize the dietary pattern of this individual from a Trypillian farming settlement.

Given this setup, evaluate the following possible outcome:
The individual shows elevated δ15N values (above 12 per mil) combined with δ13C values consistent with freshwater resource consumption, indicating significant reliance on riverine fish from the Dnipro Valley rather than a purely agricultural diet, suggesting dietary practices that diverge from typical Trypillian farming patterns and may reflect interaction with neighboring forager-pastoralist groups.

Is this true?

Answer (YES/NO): NO